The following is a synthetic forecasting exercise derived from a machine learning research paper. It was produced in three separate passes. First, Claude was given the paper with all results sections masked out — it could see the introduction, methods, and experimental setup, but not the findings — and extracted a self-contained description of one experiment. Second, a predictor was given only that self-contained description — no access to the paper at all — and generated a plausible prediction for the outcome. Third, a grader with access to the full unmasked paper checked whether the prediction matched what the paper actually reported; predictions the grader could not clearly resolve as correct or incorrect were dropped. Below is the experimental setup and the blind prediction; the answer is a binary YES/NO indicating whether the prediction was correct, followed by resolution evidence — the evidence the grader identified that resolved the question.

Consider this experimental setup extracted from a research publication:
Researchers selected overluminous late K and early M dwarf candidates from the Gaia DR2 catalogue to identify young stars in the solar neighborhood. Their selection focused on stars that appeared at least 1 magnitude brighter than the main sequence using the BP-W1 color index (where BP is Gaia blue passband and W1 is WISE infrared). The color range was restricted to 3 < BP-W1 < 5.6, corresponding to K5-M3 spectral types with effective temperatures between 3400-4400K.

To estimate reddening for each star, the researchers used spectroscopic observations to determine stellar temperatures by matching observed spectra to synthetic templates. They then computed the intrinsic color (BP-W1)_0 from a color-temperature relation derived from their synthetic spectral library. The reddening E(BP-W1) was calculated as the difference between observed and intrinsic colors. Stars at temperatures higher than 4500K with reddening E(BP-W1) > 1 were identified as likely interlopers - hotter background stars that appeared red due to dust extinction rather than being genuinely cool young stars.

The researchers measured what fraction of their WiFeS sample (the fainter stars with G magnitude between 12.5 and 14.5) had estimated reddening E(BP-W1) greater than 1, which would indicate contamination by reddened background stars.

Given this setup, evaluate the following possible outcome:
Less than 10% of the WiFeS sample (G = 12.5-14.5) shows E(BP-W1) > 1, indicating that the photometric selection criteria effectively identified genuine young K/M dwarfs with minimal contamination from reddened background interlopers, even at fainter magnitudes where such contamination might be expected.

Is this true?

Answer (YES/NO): NO